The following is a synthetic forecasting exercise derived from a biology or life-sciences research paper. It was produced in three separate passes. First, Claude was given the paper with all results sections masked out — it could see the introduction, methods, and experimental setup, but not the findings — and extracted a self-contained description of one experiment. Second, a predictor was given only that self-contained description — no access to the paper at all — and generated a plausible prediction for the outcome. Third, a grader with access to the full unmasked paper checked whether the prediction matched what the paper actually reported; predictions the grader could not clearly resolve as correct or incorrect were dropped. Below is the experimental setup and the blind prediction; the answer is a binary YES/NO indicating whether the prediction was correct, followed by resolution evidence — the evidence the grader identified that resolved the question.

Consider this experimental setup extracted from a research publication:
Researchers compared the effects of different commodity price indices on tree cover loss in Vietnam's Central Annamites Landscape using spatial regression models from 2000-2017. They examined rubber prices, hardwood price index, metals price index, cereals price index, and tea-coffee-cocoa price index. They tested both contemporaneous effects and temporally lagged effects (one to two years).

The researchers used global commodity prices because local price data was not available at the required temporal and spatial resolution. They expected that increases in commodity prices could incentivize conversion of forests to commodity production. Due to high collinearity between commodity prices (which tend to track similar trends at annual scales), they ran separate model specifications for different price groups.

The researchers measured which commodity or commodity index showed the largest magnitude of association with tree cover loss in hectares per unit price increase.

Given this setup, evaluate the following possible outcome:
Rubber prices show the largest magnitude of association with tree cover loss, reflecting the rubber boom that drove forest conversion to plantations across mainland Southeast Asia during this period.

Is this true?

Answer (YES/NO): NO